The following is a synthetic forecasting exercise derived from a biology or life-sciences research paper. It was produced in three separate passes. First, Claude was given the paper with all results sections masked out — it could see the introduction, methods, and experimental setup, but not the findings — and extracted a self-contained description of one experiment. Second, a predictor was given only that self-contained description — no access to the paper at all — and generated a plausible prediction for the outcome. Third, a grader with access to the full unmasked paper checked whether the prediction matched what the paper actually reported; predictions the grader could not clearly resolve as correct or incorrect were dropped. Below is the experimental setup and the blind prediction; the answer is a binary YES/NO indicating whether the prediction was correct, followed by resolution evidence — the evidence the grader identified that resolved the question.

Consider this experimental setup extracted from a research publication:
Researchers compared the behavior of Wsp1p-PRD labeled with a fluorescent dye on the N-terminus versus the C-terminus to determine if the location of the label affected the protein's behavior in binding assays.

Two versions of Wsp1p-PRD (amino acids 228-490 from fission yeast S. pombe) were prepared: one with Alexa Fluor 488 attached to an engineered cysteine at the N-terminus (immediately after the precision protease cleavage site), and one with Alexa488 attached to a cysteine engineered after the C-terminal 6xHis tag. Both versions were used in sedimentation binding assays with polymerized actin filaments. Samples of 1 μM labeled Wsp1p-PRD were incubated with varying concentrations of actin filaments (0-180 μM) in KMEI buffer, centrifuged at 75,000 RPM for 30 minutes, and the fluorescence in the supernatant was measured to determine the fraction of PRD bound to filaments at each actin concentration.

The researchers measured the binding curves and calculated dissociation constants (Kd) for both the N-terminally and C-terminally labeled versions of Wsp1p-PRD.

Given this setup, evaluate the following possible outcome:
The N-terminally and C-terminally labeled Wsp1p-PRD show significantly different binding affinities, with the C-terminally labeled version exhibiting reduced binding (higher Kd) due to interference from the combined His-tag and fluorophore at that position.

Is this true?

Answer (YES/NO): NO